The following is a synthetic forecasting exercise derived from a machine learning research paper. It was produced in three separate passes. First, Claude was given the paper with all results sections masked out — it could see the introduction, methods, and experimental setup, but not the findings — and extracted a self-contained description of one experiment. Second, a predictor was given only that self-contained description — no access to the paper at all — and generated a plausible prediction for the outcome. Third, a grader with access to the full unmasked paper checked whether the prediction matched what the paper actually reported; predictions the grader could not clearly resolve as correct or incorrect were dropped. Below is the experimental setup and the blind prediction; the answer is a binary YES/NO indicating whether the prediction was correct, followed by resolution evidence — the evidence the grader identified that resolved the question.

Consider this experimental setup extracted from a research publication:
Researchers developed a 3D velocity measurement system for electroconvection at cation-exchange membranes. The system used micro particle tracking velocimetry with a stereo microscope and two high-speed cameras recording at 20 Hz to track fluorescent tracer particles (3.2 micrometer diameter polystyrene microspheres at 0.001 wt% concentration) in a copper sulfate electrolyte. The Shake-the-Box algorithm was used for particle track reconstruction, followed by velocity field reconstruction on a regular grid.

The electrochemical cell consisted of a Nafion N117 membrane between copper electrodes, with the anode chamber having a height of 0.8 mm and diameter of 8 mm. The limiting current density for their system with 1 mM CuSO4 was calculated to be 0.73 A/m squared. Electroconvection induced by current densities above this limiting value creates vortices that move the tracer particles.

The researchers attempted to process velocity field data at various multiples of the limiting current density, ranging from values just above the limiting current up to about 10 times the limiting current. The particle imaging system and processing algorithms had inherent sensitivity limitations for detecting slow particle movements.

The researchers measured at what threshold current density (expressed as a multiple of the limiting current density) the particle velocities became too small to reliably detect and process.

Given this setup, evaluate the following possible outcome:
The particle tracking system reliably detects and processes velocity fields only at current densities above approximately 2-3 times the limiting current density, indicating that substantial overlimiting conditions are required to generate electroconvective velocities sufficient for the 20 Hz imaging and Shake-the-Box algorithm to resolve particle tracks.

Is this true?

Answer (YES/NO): YES